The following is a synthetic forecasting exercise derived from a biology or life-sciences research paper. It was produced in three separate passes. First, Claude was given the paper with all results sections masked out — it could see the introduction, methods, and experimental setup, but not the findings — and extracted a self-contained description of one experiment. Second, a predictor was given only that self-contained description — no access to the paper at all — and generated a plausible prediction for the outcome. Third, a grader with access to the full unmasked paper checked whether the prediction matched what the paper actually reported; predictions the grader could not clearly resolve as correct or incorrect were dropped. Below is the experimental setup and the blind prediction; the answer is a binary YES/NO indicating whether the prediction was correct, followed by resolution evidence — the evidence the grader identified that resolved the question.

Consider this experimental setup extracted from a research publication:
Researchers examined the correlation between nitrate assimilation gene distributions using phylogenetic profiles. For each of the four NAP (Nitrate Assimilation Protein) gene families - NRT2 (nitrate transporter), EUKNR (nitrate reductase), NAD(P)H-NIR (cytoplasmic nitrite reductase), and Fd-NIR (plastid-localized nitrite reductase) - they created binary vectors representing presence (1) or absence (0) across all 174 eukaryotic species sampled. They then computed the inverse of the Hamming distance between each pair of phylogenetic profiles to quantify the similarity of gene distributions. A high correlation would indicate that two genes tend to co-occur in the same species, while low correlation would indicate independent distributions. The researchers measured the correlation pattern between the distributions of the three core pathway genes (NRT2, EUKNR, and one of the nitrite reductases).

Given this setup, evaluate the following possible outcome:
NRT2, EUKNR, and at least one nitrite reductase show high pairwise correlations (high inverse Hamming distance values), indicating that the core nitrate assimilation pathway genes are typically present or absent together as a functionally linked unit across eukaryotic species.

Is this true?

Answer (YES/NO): YES